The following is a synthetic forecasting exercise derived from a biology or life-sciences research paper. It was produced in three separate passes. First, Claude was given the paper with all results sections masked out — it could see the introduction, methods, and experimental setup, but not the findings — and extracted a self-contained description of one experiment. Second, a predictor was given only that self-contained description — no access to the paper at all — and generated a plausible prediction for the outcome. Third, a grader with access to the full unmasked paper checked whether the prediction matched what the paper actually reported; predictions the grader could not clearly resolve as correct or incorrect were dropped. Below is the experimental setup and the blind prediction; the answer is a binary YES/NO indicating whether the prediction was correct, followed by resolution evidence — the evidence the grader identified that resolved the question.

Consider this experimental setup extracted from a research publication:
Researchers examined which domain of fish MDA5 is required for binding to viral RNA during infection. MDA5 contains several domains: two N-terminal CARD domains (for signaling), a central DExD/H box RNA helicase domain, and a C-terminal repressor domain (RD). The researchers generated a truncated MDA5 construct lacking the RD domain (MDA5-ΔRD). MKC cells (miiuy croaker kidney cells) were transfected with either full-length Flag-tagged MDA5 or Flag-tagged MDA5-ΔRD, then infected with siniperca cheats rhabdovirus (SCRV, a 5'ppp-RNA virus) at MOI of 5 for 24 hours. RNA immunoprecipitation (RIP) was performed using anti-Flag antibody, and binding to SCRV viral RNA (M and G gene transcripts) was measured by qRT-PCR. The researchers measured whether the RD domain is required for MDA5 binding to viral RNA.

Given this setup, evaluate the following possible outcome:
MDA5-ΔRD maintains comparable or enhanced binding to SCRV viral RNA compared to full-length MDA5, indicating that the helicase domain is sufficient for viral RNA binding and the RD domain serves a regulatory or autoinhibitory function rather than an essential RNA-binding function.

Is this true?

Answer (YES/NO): NO